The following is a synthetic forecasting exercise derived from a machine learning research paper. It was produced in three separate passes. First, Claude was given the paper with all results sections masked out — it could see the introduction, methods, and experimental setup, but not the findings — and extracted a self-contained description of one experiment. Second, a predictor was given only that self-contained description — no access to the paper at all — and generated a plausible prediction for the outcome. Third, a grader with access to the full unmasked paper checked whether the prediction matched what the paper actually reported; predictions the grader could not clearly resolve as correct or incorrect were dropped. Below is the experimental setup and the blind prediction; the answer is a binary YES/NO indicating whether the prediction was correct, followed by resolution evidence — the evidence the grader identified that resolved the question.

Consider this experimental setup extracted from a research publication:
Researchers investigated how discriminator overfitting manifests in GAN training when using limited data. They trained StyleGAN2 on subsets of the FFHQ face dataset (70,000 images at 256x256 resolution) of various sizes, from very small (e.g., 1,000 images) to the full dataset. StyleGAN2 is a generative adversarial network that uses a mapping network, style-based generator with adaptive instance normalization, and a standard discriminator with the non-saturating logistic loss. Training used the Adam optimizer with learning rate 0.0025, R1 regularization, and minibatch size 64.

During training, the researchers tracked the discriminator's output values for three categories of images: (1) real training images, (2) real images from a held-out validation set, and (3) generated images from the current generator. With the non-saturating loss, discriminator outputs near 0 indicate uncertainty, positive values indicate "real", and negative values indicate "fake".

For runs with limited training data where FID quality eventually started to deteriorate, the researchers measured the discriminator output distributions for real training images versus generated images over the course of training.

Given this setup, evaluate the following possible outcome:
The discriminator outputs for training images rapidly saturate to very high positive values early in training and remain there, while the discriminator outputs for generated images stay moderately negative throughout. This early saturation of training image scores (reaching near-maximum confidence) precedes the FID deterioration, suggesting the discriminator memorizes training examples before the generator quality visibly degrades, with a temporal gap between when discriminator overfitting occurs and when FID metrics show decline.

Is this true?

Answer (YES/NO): NO